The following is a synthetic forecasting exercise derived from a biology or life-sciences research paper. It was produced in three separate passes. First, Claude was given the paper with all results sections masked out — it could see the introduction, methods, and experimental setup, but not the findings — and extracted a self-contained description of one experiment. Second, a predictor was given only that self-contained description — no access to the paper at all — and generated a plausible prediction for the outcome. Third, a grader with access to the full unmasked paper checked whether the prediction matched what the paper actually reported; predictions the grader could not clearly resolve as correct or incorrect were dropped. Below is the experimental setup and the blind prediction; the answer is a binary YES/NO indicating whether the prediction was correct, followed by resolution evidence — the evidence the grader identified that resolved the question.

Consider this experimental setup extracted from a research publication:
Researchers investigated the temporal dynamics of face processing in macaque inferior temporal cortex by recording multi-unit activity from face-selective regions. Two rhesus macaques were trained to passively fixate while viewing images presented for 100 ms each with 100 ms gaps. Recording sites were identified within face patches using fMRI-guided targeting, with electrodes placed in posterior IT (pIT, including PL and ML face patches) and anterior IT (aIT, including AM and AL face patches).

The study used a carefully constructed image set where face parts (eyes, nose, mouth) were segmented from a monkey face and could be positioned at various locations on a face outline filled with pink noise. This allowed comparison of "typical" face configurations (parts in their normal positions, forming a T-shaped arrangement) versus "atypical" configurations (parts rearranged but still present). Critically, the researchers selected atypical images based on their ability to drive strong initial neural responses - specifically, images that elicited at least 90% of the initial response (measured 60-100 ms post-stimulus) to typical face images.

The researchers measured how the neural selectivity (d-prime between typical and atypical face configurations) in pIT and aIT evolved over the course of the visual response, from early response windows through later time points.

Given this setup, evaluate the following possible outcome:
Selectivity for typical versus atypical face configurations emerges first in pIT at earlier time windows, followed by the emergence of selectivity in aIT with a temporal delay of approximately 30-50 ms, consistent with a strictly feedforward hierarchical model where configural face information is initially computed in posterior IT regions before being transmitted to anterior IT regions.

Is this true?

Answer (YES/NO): NO